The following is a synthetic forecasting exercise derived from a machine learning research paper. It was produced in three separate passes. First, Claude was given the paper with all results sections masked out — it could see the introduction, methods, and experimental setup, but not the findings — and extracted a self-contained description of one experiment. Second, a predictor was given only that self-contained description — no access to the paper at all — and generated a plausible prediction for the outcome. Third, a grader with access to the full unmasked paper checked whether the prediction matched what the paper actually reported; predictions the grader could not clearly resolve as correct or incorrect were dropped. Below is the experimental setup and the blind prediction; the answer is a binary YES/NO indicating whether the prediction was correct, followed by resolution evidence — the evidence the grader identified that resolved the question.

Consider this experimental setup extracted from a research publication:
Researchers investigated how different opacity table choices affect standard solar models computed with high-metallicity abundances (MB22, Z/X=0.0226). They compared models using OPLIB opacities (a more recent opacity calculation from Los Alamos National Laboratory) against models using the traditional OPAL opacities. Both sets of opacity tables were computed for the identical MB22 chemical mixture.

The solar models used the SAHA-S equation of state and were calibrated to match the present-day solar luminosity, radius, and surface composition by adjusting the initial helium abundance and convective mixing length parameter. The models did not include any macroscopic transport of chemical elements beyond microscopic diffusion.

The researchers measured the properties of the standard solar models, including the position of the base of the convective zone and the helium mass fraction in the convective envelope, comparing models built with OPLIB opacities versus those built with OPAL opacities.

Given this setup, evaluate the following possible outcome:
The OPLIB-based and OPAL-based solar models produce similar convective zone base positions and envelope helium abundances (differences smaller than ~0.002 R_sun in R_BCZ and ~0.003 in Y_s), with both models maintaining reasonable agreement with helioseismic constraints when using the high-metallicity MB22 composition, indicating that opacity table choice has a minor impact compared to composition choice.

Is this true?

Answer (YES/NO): NO